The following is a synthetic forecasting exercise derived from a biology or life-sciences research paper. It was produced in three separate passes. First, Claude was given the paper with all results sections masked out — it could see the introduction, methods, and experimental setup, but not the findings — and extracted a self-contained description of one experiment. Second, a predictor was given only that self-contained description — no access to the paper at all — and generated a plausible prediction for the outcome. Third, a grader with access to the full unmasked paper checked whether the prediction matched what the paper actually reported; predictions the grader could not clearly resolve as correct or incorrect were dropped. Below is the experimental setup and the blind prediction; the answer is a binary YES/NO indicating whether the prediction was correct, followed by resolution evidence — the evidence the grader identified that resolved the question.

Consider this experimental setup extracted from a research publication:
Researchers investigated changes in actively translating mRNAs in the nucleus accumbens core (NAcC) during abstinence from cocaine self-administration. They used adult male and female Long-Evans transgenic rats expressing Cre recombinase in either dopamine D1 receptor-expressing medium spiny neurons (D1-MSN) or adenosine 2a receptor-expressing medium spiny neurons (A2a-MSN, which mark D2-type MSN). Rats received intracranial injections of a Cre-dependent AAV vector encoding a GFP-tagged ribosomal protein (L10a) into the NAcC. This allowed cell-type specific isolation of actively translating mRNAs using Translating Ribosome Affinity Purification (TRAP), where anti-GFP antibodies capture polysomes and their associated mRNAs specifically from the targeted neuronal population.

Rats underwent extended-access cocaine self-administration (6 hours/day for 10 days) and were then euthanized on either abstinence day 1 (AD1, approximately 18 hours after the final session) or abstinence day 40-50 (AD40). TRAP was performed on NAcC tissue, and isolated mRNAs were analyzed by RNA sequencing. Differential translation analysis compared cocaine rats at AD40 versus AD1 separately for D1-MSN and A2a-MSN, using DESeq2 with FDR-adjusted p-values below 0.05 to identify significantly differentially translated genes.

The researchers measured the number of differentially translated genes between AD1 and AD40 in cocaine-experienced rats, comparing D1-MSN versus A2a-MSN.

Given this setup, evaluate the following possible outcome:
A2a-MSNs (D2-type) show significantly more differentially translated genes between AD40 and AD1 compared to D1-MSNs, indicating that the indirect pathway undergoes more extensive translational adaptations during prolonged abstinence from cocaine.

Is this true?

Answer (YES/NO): NO